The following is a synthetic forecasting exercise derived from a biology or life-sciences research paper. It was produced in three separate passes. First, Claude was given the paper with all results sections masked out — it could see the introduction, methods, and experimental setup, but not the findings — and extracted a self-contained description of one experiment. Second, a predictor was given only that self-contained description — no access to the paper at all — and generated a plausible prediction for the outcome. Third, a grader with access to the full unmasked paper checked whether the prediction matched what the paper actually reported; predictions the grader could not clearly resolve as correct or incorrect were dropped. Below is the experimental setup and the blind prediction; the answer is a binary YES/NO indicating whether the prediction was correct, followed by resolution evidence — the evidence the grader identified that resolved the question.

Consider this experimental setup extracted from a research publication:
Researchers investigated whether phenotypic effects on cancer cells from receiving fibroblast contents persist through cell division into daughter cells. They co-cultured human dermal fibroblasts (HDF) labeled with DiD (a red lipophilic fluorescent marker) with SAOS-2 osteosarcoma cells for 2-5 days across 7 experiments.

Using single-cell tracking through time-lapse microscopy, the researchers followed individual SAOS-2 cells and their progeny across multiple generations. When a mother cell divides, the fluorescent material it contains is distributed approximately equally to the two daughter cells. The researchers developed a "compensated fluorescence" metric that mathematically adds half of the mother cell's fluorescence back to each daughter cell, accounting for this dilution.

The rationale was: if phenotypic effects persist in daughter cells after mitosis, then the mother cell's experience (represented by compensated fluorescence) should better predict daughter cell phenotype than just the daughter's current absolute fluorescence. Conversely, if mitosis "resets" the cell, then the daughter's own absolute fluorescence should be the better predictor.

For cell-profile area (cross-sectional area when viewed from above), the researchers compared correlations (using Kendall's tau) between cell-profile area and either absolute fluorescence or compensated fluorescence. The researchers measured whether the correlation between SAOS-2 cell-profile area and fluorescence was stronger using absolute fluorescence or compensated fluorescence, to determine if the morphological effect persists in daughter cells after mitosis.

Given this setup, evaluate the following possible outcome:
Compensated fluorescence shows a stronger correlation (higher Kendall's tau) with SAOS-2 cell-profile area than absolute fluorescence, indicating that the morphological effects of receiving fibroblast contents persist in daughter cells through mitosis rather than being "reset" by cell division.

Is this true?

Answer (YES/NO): NO